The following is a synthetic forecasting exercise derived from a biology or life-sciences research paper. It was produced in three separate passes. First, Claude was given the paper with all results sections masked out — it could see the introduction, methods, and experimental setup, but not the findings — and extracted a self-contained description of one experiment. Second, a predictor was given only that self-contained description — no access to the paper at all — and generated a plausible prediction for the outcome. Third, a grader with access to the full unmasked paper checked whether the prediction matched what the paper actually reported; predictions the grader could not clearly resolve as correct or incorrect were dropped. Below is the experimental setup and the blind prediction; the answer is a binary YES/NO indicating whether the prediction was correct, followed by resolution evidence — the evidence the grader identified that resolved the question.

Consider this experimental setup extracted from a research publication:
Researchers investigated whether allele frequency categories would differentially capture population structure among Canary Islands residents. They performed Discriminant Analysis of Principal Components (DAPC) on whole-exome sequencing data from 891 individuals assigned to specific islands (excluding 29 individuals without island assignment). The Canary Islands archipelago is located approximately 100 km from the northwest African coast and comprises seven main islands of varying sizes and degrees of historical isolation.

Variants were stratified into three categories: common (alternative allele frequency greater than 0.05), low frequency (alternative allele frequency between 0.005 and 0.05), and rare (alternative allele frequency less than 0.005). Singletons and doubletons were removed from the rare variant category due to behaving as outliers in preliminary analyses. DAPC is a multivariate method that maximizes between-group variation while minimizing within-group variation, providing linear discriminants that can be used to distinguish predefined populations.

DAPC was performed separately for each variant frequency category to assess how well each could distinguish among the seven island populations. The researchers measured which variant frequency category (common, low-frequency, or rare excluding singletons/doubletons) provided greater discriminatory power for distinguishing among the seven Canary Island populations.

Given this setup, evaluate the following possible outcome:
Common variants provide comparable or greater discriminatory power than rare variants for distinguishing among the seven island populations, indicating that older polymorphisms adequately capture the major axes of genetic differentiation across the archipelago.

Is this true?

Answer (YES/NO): YES